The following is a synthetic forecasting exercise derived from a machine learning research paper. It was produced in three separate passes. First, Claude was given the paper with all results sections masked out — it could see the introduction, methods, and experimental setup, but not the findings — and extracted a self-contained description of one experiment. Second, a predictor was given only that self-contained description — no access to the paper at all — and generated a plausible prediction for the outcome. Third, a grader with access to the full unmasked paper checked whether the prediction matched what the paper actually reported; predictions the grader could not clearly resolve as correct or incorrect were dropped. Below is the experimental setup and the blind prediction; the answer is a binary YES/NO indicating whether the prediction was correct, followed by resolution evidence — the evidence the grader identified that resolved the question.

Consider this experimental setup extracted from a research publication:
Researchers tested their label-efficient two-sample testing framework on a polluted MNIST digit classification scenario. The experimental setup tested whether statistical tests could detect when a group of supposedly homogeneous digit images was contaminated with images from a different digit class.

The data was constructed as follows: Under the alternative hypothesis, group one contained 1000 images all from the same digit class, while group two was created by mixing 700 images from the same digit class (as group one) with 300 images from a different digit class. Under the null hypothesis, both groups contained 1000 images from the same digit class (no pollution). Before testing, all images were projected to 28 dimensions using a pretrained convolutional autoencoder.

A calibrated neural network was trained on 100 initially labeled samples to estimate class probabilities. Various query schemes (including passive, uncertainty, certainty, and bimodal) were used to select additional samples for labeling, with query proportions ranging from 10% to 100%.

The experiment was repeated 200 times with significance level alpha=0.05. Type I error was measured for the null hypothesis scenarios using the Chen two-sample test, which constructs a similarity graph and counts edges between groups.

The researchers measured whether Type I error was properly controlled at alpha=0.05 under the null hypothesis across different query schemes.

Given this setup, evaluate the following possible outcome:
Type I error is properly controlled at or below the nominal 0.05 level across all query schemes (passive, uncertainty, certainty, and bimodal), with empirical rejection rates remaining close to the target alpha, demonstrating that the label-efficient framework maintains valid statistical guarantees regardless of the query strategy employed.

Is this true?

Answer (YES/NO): YES